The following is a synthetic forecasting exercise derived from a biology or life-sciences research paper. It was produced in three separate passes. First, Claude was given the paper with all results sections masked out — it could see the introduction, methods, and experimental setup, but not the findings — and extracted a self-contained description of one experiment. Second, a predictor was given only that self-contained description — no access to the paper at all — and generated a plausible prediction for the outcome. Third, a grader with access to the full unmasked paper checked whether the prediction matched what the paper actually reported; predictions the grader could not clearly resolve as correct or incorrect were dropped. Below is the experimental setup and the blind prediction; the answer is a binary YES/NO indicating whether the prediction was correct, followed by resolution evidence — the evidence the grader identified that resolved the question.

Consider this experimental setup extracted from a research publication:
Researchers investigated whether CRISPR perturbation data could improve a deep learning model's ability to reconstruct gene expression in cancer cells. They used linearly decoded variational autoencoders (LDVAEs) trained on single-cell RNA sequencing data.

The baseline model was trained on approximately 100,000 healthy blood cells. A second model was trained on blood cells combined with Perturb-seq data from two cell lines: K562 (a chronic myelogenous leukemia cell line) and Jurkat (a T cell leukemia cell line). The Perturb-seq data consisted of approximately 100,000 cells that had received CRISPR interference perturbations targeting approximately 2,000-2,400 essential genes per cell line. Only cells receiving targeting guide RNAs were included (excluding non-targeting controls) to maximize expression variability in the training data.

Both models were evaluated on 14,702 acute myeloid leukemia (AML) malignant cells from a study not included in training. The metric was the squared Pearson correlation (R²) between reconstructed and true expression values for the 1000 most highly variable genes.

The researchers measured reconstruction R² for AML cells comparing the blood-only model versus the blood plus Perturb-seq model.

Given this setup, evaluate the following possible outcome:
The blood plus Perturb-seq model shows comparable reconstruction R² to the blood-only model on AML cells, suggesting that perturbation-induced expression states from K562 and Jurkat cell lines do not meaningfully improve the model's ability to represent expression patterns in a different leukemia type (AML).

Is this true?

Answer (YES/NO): YES